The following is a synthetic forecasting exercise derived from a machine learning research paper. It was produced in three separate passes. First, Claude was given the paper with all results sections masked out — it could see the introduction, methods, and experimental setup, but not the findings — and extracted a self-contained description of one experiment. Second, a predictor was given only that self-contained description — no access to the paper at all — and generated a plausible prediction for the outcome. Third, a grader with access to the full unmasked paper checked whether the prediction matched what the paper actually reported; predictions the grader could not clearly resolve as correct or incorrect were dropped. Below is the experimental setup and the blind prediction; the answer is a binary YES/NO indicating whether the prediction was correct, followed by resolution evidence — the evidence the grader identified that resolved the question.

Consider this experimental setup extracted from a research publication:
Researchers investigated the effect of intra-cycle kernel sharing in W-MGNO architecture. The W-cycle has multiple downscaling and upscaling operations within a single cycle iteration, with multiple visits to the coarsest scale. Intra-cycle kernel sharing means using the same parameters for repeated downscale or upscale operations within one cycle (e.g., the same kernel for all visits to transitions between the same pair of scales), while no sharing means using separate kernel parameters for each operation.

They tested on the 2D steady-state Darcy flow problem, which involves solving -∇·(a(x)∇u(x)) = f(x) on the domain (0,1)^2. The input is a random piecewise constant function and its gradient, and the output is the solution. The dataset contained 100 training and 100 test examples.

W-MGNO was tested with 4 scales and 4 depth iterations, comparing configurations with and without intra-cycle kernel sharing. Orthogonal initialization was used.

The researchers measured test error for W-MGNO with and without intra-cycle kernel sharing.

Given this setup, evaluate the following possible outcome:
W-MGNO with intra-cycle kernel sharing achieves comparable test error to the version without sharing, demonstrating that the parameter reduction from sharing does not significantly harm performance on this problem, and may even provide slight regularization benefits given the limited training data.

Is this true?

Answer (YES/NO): NO